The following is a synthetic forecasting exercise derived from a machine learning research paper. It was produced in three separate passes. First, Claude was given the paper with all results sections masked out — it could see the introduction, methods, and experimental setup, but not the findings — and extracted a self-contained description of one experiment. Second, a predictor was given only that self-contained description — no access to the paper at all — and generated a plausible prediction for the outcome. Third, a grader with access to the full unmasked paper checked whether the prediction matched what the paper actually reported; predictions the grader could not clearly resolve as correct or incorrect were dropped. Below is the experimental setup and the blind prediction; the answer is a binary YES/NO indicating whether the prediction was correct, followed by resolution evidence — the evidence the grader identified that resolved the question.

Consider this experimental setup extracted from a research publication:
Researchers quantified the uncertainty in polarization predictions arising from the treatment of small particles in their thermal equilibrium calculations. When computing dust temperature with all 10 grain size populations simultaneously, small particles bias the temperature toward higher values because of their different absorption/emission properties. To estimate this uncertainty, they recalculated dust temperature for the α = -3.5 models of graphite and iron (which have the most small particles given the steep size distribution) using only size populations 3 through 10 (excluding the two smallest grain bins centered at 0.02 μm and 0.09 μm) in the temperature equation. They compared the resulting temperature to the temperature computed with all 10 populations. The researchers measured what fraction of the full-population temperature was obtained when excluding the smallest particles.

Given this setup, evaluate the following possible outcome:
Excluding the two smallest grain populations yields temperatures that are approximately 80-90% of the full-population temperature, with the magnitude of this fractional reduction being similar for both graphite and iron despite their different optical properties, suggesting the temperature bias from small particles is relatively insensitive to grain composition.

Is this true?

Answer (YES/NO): YES